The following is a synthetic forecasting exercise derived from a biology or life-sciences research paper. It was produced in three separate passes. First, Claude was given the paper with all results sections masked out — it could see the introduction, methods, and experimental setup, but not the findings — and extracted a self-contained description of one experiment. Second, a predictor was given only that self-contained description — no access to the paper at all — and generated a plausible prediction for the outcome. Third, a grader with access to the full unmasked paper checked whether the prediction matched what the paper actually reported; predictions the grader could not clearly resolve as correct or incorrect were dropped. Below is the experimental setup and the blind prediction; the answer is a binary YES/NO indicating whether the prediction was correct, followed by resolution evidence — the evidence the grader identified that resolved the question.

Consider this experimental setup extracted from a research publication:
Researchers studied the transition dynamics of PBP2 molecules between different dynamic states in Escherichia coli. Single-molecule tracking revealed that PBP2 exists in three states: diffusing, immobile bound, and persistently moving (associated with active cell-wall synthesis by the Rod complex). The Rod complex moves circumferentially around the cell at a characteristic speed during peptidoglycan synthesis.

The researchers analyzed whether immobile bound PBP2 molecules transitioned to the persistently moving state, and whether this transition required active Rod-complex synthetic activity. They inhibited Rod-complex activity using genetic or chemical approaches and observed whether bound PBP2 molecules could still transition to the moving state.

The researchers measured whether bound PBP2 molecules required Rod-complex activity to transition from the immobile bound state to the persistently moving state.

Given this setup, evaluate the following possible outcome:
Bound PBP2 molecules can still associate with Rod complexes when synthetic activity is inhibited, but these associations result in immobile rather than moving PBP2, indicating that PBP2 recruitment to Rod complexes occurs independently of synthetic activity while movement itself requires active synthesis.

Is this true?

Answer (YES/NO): NO